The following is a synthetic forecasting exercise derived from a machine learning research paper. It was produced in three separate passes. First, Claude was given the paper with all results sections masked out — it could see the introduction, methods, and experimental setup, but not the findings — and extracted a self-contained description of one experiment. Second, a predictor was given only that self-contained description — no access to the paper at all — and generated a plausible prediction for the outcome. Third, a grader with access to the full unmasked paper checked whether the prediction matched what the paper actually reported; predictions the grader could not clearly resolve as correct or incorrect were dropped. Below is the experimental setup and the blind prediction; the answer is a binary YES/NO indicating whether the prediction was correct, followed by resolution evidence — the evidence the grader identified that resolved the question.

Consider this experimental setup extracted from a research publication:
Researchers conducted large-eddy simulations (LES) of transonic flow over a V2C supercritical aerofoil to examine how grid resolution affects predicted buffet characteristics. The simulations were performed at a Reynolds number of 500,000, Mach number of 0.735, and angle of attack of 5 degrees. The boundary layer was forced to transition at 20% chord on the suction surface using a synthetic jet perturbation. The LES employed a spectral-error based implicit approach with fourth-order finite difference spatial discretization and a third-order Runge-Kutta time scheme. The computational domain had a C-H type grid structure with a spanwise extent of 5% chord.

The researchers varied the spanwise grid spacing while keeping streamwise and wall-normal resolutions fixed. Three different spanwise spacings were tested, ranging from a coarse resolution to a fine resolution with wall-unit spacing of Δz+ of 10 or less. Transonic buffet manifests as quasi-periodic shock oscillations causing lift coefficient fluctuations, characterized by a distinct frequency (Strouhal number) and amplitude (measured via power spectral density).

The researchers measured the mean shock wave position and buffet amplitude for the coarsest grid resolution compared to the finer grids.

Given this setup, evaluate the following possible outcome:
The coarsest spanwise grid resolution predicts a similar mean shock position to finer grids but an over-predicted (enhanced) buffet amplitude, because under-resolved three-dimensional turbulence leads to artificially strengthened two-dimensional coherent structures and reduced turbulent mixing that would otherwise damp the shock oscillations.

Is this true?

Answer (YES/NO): NO